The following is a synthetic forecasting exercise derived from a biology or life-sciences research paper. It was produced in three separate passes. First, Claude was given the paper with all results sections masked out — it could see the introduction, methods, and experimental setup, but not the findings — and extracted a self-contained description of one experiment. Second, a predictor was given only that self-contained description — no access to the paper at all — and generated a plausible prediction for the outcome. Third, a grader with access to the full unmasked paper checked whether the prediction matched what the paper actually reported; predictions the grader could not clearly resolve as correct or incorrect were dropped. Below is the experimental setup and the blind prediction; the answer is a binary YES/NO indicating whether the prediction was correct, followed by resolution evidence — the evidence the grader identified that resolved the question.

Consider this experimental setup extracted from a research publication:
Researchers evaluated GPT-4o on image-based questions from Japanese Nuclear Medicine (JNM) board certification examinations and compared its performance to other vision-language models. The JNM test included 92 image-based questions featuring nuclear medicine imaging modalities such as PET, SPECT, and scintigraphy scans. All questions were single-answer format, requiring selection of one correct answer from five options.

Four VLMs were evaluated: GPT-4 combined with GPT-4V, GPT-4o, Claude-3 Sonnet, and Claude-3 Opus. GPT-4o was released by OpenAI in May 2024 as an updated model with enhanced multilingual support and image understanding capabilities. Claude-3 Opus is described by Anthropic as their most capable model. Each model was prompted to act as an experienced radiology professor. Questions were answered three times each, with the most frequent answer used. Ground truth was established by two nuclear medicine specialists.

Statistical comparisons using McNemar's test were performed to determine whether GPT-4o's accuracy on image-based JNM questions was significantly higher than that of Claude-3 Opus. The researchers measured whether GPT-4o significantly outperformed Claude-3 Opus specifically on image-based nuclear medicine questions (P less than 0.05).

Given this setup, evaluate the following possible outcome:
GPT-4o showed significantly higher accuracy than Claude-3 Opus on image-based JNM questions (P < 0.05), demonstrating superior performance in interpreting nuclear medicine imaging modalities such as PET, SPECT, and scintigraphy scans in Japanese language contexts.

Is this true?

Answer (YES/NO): NO